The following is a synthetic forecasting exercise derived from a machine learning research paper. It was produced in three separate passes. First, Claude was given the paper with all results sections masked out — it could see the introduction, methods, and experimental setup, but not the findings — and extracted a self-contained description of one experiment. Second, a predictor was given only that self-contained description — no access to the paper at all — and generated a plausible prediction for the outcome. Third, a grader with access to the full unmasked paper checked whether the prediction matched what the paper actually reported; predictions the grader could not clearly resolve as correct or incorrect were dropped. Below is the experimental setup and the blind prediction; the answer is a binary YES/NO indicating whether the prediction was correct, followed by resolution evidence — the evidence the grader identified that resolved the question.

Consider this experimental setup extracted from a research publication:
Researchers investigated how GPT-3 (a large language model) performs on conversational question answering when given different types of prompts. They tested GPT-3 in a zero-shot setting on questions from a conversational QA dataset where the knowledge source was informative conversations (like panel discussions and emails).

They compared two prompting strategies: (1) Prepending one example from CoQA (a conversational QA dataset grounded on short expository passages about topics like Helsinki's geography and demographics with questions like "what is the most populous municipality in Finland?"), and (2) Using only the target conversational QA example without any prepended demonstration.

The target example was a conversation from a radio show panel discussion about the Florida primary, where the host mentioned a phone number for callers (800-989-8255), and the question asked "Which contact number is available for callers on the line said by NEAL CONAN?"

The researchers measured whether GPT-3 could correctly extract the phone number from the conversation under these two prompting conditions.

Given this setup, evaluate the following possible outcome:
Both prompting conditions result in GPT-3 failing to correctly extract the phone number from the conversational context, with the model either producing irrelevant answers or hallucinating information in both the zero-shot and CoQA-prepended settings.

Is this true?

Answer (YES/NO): NO